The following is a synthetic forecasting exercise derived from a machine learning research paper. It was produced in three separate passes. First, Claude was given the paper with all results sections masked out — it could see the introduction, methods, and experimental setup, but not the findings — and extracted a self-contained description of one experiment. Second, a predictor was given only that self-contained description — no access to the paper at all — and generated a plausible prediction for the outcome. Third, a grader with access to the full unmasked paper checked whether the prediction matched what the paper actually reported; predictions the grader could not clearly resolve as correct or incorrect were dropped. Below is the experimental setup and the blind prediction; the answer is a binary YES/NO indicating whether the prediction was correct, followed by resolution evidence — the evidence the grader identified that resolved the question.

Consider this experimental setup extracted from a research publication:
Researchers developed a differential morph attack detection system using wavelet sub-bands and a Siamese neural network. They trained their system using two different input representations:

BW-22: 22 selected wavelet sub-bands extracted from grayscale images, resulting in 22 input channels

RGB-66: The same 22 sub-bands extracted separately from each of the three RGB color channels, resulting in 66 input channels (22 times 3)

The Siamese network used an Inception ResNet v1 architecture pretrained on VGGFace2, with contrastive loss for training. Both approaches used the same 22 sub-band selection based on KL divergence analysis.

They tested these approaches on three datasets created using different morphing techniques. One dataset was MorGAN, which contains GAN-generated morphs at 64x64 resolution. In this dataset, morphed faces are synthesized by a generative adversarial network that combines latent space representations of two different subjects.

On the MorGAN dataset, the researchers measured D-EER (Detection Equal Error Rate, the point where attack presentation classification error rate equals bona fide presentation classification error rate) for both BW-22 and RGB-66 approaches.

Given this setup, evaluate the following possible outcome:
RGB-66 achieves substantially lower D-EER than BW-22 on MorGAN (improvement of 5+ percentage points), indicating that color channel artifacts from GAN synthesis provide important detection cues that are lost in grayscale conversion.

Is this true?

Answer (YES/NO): NO